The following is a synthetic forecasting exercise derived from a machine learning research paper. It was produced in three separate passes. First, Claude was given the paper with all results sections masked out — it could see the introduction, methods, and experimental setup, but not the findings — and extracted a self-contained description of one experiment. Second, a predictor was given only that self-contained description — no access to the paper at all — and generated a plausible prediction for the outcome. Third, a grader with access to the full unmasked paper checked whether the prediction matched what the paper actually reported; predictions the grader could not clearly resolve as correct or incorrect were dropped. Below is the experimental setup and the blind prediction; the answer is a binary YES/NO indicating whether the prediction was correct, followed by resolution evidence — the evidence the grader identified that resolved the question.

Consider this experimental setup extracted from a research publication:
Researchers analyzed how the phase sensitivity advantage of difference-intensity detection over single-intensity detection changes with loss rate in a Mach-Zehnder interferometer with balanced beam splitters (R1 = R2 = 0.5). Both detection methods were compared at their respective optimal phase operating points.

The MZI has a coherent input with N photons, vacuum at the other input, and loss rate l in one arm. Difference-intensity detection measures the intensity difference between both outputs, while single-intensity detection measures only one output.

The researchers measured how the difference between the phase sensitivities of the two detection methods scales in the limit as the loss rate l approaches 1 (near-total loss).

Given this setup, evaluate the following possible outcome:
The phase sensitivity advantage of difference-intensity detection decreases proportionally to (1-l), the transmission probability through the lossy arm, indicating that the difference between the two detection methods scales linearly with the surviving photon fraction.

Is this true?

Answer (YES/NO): NO